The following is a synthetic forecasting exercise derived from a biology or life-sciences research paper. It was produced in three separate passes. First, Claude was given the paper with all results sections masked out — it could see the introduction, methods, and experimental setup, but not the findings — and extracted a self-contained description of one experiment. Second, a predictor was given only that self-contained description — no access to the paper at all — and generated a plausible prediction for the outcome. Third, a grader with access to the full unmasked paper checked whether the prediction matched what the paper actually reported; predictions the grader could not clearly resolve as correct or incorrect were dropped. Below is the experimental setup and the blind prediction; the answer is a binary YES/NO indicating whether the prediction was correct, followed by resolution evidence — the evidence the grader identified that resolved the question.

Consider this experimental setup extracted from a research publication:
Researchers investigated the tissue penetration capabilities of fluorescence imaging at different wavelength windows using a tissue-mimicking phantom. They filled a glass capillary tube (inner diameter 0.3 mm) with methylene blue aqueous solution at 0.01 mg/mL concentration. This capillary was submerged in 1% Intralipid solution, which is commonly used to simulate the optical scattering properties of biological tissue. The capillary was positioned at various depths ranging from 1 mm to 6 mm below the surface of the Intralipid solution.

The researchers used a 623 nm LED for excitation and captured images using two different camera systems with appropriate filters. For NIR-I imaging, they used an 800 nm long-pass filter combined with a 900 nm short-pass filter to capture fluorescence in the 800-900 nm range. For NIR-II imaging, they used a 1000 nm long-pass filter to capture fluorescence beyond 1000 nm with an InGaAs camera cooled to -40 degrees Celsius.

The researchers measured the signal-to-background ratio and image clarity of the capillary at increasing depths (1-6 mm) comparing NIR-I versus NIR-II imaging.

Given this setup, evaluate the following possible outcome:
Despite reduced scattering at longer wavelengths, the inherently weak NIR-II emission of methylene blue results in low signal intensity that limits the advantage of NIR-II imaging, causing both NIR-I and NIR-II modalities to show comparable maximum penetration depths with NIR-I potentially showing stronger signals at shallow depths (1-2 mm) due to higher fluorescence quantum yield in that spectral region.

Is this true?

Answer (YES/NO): NO